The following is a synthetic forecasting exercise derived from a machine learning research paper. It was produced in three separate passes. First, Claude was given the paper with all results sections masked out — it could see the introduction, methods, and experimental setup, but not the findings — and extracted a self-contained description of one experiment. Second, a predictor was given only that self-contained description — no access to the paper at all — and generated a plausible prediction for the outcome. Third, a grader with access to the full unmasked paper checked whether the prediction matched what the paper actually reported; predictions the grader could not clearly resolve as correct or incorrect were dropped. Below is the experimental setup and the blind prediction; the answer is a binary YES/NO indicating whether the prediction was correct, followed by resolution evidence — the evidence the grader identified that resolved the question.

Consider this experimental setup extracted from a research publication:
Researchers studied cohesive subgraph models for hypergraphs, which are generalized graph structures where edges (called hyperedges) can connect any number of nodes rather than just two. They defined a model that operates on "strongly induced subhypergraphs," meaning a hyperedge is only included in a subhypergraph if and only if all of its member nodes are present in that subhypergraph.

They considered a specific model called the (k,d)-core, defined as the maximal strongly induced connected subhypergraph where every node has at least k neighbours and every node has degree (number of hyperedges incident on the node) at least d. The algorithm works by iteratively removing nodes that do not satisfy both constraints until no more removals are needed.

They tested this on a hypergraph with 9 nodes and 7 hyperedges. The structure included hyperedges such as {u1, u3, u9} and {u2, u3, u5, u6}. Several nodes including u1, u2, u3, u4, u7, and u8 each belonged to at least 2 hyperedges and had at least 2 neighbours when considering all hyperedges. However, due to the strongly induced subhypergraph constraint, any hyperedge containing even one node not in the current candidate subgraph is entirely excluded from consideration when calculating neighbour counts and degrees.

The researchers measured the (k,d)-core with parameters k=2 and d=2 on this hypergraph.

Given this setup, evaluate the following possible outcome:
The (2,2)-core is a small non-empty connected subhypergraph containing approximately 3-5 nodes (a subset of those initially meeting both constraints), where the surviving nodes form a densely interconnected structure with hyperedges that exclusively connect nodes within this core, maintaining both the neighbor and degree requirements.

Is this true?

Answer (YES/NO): NO